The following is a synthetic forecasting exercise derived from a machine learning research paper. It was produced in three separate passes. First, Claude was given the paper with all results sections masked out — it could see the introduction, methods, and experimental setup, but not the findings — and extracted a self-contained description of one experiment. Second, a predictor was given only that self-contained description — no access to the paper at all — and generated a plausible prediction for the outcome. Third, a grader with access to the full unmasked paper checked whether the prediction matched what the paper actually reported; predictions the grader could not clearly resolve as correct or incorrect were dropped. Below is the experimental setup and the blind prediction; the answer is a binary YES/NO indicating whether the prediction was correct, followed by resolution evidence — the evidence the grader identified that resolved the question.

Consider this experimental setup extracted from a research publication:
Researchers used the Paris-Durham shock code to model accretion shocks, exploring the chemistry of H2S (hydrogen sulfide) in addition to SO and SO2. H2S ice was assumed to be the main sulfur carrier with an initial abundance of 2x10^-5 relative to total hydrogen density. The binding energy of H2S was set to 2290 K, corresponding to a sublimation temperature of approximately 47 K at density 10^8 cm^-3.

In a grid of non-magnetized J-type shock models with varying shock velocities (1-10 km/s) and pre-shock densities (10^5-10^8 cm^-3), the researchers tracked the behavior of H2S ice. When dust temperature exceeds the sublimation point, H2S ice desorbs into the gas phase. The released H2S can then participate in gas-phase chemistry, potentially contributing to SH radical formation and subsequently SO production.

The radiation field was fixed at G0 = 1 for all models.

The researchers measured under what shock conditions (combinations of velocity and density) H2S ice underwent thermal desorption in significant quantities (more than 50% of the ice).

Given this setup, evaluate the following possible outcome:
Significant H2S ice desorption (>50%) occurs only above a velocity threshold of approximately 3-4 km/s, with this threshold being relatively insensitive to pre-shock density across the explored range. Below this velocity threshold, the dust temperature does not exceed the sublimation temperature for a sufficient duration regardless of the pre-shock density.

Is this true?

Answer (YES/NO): NO